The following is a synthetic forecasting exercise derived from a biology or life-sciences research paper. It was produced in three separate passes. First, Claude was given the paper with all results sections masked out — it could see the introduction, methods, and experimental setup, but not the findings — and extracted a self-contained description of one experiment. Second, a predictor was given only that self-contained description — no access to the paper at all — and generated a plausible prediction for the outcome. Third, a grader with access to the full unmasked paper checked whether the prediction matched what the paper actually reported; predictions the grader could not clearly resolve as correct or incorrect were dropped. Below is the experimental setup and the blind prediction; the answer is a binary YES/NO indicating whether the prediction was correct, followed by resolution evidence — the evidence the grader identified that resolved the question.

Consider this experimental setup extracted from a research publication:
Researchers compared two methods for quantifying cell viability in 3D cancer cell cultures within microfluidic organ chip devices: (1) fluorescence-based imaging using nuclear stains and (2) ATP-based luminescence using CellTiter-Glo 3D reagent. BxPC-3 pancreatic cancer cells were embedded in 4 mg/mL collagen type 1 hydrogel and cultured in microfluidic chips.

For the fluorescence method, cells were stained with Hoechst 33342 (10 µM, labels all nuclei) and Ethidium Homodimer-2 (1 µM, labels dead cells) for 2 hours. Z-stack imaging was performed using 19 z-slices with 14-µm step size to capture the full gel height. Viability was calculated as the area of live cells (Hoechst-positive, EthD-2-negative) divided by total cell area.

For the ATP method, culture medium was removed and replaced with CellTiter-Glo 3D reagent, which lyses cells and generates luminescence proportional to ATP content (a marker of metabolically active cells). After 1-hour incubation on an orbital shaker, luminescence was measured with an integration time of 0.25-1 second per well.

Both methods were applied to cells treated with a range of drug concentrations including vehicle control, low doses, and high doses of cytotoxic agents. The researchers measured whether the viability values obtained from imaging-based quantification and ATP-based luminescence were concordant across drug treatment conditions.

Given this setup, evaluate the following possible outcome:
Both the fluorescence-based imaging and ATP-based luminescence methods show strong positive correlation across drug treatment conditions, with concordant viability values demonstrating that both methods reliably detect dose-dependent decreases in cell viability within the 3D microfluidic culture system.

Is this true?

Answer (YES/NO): YES